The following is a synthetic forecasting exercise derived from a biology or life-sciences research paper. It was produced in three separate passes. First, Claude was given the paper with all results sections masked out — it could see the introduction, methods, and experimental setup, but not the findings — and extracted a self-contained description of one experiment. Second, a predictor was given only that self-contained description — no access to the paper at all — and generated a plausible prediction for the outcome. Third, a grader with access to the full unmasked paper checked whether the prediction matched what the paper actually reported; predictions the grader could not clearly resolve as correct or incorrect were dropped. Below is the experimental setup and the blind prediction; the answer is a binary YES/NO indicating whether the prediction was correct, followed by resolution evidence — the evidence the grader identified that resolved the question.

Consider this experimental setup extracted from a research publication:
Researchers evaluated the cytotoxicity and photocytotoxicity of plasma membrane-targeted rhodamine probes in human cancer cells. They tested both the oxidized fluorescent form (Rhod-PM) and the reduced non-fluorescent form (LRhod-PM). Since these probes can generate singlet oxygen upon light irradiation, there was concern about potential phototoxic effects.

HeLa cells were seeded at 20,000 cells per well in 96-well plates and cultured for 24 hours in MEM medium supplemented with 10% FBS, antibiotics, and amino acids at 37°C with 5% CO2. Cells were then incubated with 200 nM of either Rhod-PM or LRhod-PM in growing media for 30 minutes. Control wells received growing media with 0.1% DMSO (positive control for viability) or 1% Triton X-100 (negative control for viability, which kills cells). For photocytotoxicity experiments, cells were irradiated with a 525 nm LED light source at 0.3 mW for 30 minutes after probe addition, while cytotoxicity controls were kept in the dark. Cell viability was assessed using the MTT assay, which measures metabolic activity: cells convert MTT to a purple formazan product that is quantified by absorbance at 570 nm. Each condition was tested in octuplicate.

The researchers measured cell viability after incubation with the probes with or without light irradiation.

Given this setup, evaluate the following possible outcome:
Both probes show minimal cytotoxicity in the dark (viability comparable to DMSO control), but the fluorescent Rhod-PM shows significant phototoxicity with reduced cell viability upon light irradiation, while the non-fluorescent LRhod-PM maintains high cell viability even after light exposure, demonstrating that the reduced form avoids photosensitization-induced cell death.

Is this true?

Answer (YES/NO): NO